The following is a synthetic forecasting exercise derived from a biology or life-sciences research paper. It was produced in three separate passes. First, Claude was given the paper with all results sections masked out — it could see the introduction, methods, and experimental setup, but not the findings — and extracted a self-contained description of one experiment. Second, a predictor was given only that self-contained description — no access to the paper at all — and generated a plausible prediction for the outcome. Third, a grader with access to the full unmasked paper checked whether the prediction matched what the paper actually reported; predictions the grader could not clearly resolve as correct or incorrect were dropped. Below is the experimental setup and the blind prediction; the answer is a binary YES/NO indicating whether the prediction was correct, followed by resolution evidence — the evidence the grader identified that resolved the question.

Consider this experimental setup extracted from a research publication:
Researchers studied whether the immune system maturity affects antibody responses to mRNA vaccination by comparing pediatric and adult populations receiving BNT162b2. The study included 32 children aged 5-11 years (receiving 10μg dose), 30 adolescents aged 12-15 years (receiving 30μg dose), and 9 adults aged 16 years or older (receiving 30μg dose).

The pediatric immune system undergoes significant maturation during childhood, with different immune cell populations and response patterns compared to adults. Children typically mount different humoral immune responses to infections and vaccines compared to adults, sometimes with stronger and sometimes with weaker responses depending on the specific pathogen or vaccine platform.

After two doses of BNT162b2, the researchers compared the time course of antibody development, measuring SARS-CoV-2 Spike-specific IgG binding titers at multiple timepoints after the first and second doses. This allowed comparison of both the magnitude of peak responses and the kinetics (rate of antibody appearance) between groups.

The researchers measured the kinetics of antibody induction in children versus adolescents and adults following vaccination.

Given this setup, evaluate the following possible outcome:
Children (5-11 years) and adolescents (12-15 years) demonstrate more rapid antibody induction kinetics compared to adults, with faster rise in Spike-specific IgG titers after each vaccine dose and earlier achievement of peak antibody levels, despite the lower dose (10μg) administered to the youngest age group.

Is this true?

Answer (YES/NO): NO